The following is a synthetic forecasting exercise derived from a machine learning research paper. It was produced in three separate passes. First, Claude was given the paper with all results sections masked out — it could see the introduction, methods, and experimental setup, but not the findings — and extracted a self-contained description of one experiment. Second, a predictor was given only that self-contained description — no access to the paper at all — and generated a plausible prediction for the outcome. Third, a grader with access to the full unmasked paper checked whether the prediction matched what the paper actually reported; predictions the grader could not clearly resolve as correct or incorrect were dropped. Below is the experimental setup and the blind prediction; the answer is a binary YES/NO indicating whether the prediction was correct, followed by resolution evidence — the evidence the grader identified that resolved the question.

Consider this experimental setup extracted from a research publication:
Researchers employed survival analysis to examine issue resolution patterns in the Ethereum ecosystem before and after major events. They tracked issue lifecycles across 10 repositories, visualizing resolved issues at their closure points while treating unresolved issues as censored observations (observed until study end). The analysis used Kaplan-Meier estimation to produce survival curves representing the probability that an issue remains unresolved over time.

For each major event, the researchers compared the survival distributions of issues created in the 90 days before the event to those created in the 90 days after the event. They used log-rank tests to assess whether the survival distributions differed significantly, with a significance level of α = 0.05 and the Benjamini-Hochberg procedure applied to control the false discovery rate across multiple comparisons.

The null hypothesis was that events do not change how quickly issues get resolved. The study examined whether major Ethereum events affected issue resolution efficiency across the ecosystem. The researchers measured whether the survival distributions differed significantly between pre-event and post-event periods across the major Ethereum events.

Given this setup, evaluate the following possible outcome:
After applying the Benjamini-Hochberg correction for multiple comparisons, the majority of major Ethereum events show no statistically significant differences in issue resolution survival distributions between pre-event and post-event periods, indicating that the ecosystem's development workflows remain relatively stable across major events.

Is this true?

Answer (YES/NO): NO